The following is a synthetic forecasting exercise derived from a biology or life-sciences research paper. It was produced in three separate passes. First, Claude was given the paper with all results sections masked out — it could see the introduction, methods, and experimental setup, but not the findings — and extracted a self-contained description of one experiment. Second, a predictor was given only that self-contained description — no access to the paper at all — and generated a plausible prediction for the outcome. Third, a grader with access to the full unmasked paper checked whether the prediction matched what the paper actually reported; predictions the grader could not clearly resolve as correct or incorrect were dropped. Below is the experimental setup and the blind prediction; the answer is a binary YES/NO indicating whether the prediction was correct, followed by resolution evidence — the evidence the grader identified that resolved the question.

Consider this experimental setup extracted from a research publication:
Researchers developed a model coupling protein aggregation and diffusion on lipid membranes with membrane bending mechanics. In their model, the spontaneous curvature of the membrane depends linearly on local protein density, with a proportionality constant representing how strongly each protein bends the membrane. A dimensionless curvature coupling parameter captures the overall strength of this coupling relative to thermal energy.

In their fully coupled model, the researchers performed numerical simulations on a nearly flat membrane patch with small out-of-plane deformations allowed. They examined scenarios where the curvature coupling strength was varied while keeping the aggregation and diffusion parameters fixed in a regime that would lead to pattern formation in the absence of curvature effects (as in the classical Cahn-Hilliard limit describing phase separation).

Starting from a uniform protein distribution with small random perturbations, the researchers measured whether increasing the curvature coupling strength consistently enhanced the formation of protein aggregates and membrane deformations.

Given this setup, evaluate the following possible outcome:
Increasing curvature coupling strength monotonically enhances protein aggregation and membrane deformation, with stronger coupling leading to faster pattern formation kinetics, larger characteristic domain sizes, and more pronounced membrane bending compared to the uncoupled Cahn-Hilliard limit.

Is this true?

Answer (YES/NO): NO